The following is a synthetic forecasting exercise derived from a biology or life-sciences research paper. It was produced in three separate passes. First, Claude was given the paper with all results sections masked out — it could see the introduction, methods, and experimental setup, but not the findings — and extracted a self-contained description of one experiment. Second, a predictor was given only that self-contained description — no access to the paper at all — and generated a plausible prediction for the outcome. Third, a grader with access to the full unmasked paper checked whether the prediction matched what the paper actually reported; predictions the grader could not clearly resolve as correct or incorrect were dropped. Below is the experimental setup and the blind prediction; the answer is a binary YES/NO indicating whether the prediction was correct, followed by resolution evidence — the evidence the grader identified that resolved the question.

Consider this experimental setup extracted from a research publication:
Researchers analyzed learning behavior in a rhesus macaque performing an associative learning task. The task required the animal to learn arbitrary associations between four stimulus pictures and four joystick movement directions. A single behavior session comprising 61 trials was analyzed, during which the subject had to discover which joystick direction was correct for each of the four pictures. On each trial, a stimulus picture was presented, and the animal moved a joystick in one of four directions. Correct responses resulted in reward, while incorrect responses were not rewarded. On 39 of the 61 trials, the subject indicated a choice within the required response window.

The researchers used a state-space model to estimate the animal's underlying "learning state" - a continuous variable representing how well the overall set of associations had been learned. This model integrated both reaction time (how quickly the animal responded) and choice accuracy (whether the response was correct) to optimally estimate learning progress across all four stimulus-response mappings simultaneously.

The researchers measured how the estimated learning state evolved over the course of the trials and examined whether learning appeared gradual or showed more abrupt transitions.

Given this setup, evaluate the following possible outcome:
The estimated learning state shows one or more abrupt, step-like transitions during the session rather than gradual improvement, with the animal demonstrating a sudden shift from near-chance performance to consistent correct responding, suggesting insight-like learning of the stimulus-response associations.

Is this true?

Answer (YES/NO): YES